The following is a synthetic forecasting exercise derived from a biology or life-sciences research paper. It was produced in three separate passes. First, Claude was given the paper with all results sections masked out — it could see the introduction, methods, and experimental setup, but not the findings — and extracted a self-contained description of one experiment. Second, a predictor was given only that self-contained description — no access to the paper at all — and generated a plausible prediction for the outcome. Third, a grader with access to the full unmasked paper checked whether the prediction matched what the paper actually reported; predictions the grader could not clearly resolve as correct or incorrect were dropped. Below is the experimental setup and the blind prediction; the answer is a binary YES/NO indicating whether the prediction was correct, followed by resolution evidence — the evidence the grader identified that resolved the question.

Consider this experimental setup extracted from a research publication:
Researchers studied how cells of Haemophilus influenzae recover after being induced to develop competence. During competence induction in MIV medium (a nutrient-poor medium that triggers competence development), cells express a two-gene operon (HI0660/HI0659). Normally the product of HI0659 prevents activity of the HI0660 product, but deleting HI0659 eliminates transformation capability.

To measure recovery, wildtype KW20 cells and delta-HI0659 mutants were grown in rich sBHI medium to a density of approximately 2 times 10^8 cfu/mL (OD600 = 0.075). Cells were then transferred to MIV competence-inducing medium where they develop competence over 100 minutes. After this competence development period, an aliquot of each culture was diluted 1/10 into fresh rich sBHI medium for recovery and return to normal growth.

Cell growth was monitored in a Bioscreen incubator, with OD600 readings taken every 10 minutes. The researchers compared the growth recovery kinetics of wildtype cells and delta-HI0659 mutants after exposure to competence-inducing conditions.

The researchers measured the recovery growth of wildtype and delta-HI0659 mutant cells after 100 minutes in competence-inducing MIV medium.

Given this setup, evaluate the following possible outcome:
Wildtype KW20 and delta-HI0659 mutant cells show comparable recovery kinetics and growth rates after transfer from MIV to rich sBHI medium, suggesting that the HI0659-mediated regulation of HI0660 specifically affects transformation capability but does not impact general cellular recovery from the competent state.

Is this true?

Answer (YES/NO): NO